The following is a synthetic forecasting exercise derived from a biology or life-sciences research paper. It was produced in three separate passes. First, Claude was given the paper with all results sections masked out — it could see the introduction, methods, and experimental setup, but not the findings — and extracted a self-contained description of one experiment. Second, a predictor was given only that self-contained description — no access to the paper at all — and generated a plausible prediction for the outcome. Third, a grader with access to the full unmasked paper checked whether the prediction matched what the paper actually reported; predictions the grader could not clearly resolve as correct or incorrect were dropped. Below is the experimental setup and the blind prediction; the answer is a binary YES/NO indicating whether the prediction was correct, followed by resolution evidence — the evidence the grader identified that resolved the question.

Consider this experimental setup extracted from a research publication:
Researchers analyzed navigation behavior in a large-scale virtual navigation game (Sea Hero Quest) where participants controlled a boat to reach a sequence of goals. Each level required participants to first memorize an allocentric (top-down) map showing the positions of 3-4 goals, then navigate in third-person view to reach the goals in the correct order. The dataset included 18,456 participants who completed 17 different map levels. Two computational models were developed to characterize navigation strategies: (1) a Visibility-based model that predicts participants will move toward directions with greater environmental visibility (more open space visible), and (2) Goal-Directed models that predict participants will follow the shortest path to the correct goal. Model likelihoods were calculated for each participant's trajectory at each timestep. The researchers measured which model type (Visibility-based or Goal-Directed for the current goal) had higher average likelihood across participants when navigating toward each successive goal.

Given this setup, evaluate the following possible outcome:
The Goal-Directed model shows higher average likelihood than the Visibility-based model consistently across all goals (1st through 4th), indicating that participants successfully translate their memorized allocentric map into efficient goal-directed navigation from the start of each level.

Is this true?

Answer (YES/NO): YES